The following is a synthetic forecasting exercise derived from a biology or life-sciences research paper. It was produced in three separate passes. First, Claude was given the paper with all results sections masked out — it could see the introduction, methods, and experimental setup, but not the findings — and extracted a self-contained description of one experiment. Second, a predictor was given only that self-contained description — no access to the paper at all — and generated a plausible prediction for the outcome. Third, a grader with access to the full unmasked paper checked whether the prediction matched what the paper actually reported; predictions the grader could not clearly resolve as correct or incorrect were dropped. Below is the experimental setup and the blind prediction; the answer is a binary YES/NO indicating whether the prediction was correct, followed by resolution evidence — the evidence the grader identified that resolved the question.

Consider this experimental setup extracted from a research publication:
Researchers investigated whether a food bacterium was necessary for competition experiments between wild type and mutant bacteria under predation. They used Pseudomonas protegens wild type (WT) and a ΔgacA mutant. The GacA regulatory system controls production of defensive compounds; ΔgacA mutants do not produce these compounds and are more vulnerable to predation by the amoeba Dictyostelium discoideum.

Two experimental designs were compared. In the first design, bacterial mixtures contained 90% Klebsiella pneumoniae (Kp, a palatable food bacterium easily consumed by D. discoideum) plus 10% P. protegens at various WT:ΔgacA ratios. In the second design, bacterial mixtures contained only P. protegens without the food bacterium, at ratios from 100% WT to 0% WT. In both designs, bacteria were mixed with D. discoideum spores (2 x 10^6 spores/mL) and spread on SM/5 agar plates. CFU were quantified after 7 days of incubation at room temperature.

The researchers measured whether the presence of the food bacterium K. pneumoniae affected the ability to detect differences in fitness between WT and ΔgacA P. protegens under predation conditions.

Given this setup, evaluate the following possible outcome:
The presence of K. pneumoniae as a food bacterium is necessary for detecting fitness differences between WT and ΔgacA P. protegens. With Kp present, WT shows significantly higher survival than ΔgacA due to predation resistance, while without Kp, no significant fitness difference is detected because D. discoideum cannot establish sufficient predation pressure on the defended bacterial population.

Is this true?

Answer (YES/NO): NO